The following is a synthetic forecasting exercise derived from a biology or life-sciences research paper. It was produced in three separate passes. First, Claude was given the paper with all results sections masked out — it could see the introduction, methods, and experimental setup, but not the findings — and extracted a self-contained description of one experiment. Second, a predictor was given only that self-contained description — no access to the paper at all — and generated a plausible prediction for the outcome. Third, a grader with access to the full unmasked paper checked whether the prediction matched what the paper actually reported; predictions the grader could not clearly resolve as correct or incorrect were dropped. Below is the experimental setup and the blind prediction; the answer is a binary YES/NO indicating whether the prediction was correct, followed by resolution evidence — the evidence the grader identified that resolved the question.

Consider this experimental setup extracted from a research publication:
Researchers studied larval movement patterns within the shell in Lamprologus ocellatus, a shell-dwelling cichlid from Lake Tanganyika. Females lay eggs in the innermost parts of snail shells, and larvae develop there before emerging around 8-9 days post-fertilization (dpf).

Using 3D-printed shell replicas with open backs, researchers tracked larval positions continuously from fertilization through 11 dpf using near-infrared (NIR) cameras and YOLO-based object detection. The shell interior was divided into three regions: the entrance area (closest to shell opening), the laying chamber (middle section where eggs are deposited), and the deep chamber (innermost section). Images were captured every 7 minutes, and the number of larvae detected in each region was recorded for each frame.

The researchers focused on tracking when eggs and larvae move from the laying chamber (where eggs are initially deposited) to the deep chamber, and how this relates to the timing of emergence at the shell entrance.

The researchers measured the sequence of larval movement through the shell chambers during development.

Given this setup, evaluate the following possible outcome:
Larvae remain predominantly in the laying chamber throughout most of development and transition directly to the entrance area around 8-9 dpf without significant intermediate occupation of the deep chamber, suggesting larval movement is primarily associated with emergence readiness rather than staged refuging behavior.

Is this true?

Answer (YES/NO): NO